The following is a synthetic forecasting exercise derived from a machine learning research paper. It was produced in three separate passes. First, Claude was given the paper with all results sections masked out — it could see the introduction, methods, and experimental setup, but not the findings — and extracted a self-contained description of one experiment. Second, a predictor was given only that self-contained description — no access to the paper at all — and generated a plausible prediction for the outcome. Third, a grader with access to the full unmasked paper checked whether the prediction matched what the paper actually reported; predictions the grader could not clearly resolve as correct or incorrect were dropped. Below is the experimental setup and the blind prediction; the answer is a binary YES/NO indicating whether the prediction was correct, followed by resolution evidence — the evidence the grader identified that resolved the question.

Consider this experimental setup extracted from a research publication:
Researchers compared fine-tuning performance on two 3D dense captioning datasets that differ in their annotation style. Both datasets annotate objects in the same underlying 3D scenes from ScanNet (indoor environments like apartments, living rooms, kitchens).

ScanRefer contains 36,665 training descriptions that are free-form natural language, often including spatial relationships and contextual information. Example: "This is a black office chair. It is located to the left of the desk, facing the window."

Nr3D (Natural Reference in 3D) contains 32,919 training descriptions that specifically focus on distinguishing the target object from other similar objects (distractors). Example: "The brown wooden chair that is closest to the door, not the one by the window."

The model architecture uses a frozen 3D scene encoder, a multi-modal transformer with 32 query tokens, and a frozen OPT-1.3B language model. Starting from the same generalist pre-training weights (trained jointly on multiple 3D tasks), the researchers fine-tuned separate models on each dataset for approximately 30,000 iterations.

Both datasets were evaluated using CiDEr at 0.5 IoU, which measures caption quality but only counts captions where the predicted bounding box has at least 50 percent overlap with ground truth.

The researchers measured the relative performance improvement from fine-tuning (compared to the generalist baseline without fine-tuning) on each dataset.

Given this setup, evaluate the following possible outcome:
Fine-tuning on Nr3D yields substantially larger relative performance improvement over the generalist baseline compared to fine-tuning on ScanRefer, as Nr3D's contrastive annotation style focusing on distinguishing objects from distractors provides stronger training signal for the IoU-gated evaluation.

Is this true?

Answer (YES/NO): YES